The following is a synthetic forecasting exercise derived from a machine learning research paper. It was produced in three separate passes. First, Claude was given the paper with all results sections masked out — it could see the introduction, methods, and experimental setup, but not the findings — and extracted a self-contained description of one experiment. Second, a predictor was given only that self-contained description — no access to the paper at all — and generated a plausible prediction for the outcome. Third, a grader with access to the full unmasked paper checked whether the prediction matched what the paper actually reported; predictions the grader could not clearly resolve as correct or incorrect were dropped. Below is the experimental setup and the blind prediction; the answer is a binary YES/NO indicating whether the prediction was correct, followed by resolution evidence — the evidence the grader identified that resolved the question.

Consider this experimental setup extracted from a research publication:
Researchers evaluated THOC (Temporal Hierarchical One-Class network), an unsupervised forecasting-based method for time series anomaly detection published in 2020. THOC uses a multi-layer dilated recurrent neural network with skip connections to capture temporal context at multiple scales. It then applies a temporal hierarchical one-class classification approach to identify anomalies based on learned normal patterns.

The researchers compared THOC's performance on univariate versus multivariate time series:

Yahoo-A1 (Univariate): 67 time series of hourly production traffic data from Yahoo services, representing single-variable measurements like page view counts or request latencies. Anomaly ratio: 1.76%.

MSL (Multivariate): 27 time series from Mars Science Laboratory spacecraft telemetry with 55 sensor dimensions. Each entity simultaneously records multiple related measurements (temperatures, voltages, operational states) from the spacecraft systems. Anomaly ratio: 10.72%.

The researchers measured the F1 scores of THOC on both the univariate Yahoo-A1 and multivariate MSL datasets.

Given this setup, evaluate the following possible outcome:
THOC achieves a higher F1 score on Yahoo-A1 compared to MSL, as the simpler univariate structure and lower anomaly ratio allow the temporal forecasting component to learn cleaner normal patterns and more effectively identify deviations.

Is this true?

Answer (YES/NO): NO